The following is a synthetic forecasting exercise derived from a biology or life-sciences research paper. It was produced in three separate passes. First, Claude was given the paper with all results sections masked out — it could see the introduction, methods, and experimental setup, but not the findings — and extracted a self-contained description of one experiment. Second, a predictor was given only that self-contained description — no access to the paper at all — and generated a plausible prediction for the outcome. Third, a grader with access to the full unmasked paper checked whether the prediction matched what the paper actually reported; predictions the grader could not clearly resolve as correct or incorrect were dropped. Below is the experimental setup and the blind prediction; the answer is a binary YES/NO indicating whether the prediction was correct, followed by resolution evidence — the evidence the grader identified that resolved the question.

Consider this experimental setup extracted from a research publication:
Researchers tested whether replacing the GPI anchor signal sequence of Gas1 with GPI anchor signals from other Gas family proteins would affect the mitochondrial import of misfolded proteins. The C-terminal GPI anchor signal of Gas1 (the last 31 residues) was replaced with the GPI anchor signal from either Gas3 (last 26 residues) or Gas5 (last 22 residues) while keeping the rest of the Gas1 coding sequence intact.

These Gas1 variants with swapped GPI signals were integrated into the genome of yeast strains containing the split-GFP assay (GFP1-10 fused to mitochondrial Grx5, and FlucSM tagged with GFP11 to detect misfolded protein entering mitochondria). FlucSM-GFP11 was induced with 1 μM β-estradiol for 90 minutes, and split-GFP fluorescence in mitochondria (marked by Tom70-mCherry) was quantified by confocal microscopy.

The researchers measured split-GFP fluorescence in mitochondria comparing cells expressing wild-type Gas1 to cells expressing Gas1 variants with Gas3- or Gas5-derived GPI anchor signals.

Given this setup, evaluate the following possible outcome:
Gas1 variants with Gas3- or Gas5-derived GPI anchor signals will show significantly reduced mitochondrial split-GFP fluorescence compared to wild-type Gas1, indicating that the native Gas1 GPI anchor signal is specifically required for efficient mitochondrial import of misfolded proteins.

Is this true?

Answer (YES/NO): NO